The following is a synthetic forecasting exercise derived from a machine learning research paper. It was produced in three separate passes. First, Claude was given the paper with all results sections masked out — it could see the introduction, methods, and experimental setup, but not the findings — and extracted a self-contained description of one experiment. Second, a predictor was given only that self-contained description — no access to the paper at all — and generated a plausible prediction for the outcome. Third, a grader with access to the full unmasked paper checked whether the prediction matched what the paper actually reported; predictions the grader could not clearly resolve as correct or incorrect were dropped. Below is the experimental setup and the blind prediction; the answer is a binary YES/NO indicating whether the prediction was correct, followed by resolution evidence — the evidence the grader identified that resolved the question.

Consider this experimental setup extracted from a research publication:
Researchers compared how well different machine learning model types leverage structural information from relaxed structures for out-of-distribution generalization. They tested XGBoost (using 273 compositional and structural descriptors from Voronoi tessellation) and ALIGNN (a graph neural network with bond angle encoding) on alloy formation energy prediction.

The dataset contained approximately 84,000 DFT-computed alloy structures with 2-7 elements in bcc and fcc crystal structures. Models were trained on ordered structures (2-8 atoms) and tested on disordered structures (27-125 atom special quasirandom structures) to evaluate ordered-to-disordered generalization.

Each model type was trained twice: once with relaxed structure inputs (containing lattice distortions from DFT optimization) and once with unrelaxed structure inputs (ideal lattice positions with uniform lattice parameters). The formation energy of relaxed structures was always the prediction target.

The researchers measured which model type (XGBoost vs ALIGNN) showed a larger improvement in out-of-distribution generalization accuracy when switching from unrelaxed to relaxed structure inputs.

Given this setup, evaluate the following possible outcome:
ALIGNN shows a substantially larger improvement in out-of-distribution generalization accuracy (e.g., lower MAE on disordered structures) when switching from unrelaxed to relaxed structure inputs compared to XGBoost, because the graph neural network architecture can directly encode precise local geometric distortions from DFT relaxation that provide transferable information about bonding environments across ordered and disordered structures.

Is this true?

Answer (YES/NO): YES